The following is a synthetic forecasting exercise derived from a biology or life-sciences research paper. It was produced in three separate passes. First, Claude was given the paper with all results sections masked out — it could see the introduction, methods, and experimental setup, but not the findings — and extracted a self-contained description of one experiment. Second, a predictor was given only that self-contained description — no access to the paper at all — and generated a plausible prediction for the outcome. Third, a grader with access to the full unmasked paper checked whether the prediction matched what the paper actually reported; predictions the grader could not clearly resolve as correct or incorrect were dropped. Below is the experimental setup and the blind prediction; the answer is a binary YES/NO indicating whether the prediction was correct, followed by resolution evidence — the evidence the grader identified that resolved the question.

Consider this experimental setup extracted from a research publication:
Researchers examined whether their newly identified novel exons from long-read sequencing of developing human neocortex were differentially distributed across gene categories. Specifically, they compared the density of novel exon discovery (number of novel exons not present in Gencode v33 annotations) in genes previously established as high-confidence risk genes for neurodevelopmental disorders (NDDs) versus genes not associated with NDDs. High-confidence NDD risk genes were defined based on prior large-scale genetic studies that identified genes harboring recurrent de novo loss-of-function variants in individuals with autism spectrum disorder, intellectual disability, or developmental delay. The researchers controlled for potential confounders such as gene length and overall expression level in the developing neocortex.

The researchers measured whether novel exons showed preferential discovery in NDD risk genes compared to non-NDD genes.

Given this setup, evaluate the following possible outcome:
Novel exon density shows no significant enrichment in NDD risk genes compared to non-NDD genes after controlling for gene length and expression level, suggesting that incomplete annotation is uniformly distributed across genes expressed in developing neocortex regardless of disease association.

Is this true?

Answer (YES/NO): NO